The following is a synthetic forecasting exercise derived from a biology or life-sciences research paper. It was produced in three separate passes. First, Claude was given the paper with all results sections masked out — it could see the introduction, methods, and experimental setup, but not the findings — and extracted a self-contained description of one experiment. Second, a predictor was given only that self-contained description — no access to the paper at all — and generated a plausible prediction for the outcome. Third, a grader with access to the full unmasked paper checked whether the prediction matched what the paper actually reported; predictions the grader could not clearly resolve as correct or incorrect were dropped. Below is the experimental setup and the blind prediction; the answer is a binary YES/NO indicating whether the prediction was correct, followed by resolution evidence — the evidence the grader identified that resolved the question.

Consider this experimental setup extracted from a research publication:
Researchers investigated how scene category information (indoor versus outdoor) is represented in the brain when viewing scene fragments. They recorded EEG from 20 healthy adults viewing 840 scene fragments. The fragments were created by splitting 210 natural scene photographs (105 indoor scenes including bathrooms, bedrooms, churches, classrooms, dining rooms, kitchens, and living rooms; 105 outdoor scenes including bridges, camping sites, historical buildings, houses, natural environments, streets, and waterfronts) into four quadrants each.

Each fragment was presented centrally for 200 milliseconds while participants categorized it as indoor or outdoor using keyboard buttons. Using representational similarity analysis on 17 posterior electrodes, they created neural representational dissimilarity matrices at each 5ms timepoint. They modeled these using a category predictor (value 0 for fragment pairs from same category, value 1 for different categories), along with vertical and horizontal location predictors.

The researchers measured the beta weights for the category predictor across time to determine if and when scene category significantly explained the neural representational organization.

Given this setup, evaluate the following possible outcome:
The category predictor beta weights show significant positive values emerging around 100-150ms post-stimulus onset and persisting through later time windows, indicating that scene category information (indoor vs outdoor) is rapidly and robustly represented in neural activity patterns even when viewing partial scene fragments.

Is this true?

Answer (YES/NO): NO